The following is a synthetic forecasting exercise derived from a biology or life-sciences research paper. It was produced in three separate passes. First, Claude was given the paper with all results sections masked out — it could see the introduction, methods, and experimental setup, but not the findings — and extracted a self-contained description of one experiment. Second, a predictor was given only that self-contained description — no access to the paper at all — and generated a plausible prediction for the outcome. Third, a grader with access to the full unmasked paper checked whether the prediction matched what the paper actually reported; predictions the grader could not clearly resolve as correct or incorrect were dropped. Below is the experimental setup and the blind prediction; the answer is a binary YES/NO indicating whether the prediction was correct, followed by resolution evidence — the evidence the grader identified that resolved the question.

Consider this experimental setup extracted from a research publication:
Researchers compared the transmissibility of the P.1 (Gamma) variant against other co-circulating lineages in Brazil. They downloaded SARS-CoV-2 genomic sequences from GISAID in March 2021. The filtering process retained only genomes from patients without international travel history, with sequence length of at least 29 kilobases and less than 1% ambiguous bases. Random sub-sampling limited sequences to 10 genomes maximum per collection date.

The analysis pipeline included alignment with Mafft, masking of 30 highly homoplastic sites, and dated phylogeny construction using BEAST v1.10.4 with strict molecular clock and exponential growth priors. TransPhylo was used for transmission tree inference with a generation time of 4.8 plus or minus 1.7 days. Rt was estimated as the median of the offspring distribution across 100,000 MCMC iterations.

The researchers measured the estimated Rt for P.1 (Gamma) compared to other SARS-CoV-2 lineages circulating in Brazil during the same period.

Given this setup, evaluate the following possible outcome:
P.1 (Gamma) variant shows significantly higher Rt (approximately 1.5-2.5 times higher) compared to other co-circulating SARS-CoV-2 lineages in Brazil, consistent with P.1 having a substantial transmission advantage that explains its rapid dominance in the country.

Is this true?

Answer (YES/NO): NO